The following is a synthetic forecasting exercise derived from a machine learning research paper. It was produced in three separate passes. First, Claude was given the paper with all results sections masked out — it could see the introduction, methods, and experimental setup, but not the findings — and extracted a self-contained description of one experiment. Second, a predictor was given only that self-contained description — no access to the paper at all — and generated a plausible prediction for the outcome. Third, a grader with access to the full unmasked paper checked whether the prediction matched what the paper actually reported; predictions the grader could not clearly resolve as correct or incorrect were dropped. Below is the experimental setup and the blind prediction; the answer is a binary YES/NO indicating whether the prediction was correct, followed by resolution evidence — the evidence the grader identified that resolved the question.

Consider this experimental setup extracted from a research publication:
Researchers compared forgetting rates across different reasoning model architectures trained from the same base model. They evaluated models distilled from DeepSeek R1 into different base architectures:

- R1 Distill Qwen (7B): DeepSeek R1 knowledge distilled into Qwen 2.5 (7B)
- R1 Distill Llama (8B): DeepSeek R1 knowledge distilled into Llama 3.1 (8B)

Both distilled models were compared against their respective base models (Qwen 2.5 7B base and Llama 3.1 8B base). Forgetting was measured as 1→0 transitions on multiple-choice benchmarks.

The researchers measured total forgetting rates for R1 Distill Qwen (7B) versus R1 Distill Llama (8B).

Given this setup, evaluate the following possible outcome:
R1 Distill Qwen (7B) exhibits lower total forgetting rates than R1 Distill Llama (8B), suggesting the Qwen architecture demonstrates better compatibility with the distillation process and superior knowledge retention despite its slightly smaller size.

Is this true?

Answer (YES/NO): YES